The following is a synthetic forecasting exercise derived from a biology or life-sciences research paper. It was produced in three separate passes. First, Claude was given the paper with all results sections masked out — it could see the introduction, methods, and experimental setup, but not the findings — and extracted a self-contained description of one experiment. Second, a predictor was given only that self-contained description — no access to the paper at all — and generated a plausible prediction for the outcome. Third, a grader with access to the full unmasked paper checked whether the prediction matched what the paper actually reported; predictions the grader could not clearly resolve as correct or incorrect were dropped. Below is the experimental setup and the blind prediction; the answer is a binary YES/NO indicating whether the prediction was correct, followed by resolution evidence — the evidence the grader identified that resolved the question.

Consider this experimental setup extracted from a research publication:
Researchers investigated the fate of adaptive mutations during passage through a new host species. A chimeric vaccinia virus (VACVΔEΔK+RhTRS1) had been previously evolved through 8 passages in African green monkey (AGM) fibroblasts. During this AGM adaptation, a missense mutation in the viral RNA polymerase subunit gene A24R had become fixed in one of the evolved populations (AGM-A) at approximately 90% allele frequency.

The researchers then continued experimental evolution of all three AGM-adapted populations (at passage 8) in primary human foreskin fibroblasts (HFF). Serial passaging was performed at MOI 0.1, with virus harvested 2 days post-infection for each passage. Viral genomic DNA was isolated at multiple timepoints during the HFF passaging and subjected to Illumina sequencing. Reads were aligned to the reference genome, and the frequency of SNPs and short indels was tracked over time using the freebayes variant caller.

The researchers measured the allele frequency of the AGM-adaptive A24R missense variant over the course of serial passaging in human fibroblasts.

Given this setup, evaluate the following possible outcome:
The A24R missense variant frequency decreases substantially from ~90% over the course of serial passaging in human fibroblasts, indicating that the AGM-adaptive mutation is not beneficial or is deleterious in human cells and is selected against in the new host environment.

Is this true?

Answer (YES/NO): NO